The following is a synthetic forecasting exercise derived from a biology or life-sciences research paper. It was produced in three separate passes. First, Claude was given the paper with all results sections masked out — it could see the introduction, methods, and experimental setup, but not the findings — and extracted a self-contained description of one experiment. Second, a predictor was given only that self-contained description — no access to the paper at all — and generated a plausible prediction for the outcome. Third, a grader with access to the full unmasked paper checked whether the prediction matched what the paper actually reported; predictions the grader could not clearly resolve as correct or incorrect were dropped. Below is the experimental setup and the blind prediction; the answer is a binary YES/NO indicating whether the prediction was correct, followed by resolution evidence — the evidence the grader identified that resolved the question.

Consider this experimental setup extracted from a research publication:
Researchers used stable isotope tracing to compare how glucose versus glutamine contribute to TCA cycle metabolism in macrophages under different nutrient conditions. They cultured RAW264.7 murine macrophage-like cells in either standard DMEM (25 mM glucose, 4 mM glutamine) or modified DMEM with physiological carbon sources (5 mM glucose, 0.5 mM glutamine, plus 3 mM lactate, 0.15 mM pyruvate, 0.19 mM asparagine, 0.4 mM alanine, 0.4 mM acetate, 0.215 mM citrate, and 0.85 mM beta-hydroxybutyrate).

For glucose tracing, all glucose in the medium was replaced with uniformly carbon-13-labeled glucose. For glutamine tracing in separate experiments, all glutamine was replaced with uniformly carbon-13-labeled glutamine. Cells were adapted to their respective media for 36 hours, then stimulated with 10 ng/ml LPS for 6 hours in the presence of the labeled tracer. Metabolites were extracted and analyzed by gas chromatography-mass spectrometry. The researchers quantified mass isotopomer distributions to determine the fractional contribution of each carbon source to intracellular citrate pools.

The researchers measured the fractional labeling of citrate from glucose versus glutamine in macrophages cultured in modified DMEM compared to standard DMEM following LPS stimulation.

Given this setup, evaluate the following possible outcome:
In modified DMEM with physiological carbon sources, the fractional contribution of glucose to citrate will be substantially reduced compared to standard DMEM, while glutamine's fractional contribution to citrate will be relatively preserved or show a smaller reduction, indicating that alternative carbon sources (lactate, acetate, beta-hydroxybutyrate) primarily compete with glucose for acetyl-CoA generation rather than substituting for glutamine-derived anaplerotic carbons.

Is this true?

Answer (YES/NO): NO